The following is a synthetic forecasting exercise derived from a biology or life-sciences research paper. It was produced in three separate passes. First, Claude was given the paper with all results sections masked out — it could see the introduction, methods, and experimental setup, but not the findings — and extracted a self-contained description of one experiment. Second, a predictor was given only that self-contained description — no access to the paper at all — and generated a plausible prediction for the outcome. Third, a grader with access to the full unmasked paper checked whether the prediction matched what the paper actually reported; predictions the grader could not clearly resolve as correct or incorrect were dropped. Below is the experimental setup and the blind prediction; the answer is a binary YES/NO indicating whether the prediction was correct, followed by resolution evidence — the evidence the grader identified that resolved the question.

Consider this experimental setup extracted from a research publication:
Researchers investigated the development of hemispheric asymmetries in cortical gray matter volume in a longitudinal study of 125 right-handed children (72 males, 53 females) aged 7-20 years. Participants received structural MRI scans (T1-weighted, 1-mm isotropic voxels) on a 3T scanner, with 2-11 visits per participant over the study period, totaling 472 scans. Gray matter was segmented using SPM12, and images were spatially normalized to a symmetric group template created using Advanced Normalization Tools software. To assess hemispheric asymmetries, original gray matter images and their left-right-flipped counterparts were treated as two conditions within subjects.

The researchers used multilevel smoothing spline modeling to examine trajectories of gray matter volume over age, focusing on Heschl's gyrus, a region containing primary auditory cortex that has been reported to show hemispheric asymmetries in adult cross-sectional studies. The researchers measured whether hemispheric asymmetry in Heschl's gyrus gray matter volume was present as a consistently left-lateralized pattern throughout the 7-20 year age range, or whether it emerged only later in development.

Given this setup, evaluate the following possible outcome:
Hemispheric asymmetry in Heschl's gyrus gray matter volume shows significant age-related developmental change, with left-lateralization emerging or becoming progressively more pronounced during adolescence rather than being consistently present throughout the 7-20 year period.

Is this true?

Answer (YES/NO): NO